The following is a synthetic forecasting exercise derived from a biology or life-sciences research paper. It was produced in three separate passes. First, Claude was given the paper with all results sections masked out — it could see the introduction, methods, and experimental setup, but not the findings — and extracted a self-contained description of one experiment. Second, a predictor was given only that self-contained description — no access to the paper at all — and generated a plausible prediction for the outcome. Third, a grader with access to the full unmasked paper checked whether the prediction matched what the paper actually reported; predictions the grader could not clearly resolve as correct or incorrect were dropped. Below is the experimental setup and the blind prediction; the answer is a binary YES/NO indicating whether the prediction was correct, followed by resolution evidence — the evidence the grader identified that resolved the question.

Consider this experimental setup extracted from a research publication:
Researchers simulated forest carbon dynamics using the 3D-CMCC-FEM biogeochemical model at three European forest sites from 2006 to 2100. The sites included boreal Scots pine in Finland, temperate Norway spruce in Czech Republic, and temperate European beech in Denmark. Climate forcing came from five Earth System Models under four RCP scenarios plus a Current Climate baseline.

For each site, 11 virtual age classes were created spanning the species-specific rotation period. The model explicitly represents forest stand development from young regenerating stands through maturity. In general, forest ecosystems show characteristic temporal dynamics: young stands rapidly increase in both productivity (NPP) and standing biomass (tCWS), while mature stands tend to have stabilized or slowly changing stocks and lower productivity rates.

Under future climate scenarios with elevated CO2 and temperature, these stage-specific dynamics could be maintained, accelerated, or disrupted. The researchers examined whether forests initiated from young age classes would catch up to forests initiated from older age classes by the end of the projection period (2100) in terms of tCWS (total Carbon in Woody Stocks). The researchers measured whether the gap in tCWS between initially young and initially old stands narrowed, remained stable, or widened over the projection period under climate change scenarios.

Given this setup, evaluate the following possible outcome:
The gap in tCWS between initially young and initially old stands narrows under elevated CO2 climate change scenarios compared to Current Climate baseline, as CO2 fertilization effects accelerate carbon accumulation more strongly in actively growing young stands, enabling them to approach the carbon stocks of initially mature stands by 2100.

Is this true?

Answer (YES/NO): NO